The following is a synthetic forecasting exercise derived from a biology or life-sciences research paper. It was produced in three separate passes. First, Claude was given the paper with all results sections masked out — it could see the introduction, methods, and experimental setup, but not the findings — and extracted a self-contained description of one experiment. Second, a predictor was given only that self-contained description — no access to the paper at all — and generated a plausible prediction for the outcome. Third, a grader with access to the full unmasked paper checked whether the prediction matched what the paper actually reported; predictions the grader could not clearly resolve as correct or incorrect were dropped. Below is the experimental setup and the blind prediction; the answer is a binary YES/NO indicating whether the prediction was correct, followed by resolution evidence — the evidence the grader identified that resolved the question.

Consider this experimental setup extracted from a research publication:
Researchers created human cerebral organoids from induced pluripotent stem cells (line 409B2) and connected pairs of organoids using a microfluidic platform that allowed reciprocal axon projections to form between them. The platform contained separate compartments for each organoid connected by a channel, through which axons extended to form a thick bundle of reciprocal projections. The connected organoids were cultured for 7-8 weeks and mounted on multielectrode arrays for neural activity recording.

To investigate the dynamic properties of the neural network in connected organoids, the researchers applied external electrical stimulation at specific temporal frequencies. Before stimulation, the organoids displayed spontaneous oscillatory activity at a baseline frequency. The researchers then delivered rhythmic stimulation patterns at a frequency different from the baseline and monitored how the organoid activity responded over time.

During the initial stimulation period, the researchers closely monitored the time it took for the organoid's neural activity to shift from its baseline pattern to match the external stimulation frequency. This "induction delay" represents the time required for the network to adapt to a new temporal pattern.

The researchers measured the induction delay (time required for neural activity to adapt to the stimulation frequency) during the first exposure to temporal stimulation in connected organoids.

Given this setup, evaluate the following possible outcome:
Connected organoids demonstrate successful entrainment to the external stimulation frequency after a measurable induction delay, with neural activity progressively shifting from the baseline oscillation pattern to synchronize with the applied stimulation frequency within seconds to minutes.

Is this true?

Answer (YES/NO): YES